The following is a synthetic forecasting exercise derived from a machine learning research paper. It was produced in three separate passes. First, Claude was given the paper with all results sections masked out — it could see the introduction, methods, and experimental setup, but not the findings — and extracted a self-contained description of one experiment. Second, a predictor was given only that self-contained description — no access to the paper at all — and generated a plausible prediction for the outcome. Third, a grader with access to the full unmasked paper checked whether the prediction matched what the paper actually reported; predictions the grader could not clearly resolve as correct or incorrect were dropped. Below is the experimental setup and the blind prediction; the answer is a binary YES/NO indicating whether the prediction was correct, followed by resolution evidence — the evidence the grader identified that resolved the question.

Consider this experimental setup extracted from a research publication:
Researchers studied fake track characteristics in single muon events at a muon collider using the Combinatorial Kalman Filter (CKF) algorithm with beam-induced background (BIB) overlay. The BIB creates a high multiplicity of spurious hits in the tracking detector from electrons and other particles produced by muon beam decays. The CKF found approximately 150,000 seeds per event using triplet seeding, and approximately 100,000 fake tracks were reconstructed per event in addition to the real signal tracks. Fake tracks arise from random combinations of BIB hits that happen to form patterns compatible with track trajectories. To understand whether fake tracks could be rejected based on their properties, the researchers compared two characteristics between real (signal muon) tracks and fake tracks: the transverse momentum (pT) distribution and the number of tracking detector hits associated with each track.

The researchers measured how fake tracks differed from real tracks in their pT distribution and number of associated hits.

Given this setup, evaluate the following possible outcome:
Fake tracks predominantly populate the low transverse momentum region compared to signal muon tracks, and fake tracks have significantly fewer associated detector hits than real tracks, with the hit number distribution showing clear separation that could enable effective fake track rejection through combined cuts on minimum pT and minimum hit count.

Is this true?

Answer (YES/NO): YES